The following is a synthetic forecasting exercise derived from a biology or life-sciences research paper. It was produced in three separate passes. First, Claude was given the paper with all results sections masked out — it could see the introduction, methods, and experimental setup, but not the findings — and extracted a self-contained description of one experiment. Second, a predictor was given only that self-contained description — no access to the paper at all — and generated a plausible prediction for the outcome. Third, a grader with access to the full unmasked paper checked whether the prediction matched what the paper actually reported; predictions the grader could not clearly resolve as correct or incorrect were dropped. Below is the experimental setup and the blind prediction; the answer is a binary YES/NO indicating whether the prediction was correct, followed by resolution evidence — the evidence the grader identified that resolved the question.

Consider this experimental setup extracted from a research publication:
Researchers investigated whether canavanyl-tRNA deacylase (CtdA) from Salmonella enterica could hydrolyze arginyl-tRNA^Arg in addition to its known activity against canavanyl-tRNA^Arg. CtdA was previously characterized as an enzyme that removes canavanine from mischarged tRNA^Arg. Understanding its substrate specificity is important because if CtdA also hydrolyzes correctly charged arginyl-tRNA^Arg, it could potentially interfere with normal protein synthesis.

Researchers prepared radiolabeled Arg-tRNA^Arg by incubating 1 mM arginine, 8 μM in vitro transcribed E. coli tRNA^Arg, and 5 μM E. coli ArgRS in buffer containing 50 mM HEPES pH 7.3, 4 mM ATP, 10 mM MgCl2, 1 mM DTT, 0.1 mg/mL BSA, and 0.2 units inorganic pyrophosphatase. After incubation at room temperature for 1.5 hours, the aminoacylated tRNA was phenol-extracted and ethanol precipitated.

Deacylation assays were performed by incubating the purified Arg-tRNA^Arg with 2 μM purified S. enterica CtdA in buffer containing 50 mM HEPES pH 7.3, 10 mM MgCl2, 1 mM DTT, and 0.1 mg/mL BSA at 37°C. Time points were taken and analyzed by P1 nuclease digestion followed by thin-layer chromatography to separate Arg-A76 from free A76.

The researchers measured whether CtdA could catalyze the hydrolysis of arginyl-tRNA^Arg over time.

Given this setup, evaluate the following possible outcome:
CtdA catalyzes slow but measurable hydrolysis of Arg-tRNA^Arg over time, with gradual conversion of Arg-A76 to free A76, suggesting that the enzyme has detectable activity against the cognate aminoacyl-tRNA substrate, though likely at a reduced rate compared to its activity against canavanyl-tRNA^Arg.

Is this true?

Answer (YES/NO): NO